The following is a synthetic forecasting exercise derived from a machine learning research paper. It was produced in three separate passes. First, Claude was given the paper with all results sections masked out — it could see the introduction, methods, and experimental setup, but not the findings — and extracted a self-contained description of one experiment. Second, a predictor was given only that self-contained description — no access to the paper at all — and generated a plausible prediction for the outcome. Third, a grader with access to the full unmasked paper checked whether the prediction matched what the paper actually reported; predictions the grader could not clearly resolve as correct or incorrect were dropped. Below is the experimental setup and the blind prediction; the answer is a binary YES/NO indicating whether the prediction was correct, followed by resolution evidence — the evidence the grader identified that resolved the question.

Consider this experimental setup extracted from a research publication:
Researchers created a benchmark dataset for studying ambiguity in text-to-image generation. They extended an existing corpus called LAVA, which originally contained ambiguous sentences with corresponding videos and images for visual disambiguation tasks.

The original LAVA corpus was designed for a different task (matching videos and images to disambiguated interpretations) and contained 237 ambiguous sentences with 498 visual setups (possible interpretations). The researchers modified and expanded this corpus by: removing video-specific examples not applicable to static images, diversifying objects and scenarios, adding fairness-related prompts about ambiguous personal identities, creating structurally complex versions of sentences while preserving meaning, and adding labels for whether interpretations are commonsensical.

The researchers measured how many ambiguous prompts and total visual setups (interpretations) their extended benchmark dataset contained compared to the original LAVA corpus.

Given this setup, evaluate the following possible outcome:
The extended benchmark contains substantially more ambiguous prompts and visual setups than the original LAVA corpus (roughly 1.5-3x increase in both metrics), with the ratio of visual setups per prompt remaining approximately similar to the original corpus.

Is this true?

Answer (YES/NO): NO